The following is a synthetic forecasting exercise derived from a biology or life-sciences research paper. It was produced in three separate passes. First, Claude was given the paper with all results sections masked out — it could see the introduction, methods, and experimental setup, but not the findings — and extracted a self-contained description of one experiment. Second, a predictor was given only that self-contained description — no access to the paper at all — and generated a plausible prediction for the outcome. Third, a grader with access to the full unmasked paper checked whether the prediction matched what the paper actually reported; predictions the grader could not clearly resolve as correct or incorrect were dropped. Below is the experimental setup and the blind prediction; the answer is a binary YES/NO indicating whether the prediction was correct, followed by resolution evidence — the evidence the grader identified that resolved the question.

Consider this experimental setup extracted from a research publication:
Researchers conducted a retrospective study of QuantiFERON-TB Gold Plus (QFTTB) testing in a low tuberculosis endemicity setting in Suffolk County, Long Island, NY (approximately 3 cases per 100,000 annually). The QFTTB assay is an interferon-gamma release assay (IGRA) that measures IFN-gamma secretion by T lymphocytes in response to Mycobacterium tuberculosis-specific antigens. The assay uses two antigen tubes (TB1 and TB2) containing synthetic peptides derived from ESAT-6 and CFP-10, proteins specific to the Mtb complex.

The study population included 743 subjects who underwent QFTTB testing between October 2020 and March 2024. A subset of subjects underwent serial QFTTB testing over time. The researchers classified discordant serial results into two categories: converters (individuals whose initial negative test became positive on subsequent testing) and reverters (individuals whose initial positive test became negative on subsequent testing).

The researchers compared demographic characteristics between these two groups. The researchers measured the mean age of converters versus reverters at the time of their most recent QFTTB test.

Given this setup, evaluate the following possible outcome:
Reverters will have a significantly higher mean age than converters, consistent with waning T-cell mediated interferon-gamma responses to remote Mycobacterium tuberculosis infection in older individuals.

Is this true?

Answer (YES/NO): NO